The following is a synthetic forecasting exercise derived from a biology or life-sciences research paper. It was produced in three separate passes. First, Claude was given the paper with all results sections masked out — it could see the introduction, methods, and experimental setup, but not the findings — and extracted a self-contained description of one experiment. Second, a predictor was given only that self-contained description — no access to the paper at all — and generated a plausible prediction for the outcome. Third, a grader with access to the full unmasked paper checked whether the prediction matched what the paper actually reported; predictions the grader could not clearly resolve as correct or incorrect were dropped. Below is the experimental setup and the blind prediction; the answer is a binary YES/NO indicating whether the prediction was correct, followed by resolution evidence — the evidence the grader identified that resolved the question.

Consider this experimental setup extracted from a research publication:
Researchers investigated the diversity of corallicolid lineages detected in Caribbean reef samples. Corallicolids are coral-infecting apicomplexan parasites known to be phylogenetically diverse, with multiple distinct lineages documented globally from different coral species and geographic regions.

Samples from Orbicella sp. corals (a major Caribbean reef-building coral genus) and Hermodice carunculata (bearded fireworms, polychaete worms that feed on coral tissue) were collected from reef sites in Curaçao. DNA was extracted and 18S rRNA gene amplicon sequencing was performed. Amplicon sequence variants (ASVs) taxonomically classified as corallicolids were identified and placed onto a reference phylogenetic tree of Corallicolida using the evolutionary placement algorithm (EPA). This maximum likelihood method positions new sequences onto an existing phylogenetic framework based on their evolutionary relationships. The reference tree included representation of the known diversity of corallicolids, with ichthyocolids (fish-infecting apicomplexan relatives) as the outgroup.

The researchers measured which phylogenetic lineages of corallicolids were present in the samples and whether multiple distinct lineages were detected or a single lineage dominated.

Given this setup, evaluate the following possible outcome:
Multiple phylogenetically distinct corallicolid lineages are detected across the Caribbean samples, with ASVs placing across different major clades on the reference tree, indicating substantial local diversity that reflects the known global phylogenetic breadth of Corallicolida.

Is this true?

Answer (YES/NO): YES